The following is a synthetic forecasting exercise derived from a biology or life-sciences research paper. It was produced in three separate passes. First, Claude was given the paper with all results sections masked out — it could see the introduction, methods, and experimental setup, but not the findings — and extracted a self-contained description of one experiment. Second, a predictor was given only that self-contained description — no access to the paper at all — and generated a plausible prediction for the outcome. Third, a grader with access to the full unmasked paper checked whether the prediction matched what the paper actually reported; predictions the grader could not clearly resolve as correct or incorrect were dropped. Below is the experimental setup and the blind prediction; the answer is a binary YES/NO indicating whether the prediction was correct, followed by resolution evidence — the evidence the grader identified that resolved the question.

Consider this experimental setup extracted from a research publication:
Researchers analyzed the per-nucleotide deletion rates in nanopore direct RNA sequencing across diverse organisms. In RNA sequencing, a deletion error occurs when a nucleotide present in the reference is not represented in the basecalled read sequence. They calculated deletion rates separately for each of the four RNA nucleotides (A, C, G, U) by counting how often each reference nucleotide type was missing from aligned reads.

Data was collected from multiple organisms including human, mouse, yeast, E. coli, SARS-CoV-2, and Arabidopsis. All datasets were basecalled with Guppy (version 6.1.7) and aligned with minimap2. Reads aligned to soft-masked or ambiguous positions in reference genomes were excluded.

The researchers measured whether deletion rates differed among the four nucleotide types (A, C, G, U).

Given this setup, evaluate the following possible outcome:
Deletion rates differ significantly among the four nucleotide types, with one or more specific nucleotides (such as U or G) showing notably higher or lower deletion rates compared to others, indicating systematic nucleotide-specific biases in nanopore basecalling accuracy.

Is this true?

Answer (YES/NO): YES